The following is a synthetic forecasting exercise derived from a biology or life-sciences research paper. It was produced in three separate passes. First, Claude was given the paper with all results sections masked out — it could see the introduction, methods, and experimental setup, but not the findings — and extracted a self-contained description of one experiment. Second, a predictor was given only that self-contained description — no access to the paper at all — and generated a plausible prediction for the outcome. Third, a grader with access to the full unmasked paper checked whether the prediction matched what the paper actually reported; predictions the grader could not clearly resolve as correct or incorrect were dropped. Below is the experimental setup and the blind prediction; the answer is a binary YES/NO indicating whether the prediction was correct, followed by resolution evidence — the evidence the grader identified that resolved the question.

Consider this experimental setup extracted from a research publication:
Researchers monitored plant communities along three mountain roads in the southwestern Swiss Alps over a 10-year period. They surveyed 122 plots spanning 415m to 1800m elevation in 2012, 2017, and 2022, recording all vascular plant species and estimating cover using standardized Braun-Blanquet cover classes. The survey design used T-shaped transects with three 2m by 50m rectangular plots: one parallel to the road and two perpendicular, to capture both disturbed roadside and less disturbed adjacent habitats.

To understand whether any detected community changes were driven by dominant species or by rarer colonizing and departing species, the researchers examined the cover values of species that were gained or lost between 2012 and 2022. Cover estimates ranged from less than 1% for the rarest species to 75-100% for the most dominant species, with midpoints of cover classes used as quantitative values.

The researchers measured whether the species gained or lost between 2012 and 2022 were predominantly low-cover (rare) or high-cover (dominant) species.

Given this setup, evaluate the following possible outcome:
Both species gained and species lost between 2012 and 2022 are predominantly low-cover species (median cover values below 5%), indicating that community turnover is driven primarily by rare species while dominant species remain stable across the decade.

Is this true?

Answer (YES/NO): YES